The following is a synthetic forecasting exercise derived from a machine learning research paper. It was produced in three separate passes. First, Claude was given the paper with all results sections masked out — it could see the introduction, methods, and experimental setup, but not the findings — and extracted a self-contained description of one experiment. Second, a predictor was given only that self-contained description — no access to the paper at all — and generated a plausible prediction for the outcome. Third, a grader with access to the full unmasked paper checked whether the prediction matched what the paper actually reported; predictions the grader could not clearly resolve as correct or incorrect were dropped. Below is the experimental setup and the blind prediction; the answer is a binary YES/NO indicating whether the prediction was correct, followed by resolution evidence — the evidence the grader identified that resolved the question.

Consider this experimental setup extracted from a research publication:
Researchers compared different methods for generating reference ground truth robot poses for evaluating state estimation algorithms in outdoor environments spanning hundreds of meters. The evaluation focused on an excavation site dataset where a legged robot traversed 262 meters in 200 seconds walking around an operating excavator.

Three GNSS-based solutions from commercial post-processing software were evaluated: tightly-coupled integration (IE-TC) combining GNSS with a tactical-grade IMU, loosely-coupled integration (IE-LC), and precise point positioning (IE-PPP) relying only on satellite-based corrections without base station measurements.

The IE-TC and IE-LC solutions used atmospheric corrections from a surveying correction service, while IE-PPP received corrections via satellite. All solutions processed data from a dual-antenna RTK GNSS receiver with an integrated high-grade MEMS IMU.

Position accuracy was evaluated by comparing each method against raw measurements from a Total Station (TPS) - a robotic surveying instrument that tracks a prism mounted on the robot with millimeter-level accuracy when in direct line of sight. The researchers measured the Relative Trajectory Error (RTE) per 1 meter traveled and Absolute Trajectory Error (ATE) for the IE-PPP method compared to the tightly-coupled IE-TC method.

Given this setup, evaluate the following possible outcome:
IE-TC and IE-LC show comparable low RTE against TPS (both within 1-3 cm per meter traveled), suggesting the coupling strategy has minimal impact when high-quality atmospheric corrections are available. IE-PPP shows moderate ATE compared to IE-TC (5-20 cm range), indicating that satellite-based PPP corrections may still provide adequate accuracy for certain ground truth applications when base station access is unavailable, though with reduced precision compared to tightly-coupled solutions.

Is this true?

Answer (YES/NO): NO